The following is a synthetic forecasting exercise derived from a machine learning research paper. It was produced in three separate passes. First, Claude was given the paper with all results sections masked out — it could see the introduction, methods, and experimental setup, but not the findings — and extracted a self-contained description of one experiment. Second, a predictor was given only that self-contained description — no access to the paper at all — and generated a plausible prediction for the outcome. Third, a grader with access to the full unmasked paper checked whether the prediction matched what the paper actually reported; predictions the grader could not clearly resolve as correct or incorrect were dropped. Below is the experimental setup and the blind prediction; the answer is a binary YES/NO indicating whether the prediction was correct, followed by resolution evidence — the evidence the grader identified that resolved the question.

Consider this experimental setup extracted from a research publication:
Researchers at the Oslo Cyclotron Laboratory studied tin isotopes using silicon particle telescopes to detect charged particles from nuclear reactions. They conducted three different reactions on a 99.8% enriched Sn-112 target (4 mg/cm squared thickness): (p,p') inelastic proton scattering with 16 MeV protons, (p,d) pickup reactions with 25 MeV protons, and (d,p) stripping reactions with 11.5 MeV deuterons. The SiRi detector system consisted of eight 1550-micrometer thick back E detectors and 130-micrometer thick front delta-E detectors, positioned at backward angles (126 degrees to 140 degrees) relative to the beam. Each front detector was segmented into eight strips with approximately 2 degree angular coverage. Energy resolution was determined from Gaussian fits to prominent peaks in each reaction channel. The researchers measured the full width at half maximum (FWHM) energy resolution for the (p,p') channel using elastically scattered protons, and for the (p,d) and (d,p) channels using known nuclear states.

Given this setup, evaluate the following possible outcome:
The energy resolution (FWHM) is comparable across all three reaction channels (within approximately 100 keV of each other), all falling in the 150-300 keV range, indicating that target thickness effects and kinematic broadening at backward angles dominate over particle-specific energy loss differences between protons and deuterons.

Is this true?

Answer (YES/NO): NO